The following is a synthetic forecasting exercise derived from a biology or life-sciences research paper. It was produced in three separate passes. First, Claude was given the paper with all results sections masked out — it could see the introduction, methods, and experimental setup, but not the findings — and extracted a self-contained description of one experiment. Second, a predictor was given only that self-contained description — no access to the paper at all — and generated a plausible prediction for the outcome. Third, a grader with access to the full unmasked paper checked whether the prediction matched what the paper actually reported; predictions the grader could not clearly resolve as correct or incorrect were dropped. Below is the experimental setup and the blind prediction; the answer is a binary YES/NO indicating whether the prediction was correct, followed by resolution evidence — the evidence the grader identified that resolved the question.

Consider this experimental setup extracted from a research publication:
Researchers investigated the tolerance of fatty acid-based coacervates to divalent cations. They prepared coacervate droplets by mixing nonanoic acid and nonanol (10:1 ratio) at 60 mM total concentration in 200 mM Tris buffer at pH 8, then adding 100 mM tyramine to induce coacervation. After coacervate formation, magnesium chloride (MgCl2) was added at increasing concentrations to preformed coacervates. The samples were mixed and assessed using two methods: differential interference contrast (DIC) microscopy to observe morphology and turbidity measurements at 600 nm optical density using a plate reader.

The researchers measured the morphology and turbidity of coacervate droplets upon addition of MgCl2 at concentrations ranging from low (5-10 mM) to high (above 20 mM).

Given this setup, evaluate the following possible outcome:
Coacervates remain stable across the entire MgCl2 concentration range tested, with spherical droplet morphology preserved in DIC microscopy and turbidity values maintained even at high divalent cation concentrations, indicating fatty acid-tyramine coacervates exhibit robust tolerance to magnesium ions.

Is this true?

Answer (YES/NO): NO